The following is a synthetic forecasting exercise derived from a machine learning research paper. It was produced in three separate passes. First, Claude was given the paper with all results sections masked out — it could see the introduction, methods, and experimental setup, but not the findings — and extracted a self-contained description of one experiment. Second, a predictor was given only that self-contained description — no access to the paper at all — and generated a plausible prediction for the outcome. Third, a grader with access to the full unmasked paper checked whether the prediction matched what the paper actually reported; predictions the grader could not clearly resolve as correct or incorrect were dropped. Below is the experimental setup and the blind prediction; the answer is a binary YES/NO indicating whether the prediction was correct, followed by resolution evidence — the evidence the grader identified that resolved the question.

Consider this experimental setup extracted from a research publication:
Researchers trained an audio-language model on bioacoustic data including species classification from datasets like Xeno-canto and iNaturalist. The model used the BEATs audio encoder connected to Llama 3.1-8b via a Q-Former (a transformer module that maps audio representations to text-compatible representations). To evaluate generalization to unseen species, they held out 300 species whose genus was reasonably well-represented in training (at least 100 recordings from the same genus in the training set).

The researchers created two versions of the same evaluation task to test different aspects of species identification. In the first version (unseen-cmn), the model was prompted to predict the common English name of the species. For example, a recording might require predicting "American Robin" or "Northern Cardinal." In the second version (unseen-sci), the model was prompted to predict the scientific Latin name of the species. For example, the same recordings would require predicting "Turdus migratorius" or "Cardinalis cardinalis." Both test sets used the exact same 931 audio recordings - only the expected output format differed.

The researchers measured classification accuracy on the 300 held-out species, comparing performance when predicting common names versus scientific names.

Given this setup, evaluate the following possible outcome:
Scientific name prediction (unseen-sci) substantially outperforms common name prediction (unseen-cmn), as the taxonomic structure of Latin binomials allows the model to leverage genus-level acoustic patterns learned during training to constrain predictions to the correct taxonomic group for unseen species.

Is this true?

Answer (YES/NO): YES